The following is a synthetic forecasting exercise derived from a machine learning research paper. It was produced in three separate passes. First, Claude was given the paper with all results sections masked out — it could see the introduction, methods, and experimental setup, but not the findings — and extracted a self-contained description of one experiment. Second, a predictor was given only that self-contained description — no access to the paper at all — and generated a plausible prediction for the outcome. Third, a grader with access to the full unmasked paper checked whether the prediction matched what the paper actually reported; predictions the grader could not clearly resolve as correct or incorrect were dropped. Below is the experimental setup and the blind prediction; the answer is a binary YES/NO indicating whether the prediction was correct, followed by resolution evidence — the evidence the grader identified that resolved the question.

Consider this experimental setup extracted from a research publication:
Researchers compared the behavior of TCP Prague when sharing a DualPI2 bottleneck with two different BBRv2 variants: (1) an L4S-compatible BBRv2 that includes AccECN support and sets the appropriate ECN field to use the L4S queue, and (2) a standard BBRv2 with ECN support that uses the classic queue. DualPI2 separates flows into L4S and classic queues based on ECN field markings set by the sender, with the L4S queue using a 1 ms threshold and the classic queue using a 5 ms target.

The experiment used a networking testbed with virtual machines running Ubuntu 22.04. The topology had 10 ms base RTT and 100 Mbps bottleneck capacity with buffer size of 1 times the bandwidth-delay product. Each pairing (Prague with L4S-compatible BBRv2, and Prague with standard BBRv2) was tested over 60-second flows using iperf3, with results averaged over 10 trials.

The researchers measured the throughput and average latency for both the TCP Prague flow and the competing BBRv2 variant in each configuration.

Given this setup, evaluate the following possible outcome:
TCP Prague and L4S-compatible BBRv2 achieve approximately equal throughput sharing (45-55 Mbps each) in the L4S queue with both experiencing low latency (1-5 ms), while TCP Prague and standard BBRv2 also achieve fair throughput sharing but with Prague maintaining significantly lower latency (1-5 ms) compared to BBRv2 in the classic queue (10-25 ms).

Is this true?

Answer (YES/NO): NO